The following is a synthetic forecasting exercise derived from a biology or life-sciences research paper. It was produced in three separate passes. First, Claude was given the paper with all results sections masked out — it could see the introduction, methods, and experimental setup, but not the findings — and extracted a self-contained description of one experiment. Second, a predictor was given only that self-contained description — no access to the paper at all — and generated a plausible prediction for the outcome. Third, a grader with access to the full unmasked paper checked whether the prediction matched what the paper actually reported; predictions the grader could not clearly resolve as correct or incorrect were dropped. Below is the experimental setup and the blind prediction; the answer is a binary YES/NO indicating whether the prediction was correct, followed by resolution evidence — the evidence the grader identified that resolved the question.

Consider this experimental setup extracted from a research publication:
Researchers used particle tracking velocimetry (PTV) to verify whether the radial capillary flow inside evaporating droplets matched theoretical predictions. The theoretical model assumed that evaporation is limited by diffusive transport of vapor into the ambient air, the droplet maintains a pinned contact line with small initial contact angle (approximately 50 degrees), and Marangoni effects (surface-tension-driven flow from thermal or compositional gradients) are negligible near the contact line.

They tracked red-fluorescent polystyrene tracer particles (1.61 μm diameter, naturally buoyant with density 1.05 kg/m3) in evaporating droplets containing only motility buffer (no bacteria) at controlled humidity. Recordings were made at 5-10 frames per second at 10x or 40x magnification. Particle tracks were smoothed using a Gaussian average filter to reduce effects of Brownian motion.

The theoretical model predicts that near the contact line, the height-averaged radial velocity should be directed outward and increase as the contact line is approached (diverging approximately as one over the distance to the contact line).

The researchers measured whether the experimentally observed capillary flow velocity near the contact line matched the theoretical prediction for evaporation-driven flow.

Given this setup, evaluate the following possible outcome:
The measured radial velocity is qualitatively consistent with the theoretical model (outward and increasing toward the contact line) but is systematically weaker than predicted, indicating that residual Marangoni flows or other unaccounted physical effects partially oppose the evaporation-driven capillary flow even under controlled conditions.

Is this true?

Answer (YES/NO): NO